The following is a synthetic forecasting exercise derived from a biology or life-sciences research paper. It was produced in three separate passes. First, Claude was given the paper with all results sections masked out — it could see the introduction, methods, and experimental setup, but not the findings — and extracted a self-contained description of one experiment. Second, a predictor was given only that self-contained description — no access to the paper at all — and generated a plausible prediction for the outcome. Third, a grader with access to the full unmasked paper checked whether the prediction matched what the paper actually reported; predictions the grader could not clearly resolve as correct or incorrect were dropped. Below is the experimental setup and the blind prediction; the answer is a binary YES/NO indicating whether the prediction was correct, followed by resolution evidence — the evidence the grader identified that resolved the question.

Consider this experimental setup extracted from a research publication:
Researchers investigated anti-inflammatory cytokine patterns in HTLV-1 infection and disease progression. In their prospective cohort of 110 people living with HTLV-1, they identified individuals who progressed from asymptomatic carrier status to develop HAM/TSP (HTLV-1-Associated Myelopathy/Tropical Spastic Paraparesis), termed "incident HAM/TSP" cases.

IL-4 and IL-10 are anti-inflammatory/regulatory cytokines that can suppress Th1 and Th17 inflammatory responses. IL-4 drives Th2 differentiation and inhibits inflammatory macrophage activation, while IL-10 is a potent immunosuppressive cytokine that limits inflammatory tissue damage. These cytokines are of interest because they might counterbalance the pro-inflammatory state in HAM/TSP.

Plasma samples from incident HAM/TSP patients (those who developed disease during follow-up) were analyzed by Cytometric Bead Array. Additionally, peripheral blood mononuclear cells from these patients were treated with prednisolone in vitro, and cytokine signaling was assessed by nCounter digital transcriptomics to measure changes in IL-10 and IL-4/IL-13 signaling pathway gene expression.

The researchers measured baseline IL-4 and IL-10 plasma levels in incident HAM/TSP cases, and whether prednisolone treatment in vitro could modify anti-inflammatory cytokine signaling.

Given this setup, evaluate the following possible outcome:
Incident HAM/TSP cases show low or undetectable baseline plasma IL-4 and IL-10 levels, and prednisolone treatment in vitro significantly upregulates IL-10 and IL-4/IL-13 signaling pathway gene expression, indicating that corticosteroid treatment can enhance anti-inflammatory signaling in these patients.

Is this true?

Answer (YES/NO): YES